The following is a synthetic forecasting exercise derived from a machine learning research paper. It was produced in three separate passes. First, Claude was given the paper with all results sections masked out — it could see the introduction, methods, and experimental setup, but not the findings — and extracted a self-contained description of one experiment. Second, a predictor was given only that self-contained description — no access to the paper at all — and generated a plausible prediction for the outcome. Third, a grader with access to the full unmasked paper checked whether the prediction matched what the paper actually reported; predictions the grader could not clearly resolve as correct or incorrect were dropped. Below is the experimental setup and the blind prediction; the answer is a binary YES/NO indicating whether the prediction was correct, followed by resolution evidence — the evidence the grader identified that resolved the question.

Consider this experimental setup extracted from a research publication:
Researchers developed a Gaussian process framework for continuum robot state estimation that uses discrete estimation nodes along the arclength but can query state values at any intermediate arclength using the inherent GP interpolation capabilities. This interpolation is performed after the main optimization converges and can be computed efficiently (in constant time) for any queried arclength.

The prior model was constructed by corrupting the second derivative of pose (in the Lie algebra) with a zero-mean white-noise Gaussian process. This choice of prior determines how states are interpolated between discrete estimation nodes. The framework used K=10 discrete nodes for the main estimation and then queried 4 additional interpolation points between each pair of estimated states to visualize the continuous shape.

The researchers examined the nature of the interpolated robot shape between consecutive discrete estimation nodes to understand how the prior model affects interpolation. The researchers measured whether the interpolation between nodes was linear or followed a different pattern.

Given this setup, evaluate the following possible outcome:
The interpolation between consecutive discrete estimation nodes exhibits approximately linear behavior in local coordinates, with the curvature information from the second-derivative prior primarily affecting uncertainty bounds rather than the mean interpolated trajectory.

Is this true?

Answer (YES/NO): NO